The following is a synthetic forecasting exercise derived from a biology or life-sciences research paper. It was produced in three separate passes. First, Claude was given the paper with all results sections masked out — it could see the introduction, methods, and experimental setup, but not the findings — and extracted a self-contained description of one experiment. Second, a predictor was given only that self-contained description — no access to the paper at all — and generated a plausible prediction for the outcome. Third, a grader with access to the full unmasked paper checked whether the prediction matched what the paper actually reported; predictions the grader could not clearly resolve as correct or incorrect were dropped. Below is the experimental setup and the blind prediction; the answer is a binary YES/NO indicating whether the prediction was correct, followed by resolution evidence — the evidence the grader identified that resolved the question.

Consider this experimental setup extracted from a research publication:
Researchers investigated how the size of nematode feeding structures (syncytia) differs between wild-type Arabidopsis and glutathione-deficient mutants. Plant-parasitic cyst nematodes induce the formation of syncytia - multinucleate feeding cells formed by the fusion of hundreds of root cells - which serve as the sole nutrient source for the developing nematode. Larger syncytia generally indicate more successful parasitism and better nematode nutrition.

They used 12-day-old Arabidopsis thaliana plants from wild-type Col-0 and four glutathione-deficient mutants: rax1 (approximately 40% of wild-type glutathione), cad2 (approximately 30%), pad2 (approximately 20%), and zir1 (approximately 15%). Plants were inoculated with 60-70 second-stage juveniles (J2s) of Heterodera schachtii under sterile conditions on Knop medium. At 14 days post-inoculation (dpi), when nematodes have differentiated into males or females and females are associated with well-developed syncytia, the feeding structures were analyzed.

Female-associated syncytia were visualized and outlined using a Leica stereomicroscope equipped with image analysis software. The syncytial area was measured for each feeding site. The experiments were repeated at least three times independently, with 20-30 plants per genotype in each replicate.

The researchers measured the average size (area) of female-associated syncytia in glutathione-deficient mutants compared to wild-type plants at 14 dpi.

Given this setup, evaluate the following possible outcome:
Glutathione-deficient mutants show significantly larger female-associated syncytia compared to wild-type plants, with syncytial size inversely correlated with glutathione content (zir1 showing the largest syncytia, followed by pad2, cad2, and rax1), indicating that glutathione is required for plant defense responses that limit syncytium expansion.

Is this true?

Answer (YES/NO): NO